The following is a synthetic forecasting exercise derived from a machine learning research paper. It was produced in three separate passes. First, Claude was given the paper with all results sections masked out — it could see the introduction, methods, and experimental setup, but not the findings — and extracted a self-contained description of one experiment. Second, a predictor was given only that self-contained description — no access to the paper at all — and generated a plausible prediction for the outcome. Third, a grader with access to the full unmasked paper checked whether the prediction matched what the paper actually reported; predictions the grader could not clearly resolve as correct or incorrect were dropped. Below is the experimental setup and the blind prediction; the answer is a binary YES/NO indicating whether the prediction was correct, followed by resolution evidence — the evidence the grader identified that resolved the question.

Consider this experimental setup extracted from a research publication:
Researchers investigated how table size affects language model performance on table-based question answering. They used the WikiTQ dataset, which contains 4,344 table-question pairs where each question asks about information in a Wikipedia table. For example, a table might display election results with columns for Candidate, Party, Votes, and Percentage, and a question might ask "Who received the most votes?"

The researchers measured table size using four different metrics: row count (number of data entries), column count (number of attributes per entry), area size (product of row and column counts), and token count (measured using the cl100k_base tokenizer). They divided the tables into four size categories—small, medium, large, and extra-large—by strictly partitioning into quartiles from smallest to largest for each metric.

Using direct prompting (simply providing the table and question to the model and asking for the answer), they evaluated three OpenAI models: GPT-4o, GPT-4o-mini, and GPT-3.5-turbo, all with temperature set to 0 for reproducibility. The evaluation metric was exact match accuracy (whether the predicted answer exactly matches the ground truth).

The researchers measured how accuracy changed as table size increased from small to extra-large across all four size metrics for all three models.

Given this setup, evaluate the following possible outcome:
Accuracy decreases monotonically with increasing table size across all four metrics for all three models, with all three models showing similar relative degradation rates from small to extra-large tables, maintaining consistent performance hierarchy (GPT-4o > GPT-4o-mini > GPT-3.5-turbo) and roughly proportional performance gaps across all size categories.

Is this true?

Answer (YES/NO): NO